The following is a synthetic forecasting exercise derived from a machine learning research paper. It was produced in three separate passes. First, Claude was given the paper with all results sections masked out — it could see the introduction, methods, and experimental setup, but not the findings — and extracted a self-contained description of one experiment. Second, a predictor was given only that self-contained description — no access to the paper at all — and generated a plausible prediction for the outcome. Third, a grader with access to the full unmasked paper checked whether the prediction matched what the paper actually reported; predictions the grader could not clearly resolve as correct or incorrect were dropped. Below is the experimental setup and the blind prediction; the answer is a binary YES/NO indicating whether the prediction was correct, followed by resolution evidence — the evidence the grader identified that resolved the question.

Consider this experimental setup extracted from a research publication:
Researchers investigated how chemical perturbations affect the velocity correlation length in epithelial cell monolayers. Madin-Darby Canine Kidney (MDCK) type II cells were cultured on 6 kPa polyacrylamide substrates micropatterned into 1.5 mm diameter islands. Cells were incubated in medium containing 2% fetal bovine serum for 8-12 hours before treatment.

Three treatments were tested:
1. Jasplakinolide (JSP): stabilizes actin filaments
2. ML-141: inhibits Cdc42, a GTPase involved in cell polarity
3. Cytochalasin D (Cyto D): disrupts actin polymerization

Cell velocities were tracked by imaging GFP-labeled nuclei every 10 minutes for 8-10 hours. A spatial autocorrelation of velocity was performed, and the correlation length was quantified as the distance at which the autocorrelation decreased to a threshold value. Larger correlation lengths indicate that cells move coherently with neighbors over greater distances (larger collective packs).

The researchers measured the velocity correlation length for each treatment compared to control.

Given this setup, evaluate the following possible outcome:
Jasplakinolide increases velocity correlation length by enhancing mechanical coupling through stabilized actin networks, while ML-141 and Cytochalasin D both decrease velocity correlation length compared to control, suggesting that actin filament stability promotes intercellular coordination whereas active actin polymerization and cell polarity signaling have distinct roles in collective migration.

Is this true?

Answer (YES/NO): NO